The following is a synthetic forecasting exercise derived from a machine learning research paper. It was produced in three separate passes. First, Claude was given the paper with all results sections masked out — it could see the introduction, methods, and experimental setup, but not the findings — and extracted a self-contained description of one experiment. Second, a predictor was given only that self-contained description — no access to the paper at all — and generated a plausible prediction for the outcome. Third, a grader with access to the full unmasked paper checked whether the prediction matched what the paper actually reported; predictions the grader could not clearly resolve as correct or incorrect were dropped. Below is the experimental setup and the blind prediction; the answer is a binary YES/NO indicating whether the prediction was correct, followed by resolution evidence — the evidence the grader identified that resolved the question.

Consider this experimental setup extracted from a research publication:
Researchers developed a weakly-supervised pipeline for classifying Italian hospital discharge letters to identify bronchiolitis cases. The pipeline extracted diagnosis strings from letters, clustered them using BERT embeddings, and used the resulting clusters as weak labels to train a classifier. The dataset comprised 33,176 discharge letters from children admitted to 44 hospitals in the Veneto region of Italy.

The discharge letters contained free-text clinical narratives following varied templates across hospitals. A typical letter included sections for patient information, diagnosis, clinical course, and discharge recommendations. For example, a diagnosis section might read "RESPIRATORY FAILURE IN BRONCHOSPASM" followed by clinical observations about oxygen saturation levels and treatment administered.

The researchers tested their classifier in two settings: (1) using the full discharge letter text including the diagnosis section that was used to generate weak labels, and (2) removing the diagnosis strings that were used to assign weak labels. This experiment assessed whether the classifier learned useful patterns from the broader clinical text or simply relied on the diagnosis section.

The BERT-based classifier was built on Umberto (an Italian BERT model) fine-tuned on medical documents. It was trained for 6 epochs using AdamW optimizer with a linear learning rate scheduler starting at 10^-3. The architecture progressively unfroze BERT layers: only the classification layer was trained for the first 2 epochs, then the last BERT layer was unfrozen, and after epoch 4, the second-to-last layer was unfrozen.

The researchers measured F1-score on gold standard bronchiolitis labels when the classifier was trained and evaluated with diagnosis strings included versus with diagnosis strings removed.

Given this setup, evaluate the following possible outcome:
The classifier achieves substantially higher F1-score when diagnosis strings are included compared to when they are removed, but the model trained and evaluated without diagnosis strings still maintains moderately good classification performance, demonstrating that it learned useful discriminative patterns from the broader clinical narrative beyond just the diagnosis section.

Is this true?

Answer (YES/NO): NO